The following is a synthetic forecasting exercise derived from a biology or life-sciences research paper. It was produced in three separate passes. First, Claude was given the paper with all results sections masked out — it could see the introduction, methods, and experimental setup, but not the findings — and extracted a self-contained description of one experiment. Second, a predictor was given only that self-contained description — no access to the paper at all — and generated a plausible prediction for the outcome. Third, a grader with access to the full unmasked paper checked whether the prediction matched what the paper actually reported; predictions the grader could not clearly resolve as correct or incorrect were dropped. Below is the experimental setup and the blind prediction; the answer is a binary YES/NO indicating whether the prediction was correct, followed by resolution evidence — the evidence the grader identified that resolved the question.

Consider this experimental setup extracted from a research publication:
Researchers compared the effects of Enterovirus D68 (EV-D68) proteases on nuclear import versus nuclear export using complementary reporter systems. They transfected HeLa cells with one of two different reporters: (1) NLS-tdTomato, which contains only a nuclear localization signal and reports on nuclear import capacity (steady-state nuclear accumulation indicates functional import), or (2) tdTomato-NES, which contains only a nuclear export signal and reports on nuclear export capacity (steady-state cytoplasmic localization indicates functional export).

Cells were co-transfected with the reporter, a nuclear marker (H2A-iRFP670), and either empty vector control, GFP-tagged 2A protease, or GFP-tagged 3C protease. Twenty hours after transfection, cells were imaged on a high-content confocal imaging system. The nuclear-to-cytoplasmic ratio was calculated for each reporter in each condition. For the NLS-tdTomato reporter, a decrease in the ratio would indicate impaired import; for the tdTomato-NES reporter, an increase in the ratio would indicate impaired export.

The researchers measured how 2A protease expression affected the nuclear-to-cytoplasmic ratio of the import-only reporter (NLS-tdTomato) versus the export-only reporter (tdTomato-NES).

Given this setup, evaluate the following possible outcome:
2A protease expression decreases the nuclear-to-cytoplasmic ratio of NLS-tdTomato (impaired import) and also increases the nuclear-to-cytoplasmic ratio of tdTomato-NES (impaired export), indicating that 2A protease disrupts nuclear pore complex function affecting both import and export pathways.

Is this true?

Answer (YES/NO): YES